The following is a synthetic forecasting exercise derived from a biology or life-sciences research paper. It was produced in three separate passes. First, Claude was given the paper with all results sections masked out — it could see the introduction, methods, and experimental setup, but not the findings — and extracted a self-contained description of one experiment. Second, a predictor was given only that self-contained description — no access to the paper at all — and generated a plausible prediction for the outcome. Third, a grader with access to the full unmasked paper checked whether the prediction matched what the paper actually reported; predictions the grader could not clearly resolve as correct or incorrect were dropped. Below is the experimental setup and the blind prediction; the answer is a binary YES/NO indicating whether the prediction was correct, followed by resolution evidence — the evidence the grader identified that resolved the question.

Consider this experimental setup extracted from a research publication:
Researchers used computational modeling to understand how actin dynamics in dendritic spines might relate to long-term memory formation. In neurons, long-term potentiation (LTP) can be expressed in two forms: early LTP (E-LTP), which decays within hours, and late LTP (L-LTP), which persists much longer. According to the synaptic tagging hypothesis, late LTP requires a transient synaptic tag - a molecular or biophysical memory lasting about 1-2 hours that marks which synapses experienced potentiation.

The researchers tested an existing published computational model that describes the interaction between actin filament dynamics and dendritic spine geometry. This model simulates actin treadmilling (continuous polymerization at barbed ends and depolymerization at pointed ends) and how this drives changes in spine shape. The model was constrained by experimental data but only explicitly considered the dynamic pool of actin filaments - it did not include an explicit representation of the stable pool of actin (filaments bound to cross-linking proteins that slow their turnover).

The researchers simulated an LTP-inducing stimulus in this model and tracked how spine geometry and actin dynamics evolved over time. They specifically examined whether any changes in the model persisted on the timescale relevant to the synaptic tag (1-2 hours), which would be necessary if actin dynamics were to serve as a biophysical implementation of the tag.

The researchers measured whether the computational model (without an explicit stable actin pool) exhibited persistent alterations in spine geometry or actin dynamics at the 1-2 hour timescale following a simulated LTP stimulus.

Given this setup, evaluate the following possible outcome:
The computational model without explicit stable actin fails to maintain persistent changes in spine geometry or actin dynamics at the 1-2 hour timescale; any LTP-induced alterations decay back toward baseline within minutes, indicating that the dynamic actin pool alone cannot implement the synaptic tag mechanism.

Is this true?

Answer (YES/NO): YES